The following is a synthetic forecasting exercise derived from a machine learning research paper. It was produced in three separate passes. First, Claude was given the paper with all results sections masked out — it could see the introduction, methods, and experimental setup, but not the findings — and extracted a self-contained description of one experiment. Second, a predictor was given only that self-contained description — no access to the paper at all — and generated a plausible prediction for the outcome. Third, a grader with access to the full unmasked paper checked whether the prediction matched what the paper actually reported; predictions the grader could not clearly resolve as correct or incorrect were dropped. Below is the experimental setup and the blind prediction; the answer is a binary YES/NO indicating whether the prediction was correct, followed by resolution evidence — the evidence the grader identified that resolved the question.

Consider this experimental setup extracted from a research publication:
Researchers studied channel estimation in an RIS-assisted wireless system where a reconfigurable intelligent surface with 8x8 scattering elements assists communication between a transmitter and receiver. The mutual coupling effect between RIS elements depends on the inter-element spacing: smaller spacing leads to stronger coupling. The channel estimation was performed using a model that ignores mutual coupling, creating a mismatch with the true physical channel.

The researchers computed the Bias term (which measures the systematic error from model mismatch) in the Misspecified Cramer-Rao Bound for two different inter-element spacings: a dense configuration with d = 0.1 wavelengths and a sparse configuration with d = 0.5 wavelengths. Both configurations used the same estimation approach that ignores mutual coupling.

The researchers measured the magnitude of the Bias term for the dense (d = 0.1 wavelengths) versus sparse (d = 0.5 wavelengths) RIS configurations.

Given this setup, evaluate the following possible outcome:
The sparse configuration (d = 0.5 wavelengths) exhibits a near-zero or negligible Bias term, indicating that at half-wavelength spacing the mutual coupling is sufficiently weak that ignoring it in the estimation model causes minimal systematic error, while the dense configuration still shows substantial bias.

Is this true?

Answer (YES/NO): YES